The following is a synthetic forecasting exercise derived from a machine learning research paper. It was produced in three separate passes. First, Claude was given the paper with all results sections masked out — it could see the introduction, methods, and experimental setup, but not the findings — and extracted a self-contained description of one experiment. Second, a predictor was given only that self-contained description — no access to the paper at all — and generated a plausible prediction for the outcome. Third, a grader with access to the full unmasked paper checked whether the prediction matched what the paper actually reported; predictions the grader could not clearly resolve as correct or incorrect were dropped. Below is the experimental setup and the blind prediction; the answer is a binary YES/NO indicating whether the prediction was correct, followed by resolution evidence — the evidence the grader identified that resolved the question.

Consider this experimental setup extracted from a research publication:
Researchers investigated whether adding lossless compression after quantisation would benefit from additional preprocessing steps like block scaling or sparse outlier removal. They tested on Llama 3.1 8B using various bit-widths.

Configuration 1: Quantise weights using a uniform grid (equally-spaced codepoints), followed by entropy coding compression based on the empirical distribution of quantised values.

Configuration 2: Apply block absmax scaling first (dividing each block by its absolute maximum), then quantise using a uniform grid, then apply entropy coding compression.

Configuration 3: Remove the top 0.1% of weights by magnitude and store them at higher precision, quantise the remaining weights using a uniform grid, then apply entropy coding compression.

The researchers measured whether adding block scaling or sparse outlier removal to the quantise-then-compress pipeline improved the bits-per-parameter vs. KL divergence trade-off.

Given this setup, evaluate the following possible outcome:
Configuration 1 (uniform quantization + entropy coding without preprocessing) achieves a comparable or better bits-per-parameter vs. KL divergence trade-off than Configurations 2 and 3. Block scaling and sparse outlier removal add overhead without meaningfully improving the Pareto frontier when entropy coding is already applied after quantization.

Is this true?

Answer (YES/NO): YES